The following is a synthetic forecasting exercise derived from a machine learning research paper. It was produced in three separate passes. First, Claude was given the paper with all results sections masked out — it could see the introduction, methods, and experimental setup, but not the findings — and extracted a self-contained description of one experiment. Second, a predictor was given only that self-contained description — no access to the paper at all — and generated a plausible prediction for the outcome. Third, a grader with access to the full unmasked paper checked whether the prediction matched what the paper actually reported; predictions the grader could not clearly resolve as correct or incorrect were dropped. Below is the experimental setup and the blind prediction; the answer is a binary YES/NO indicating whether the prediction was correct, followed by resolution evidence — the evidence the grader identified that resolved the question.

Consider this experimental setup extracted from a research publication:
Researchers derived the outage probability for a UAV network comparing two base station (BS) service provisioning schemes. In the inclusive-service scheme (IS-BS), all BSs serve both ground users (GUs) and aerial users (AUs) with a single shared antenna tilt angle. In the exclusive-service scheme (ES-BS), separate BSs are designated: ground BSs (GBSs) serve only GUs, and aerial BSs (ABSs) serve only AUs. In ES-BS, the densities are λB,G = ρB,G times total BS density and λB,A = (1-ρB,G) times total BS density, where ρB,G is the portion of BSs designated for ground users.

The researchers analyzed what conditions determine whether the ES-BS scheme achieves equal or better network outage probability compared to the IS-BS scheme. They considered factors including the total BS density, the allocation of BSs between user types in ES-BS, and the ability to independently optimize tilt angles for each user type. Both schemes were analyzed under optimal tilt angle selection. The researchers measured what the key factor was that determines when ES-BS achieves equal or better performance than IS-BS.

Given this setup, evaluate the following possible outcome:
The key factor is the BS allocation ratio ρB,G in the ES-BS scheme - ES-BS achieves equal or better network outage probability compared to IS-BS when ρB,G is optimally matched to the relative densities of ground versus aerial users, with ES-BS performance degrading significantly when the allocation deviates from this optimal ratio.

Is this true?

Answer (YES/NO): NO